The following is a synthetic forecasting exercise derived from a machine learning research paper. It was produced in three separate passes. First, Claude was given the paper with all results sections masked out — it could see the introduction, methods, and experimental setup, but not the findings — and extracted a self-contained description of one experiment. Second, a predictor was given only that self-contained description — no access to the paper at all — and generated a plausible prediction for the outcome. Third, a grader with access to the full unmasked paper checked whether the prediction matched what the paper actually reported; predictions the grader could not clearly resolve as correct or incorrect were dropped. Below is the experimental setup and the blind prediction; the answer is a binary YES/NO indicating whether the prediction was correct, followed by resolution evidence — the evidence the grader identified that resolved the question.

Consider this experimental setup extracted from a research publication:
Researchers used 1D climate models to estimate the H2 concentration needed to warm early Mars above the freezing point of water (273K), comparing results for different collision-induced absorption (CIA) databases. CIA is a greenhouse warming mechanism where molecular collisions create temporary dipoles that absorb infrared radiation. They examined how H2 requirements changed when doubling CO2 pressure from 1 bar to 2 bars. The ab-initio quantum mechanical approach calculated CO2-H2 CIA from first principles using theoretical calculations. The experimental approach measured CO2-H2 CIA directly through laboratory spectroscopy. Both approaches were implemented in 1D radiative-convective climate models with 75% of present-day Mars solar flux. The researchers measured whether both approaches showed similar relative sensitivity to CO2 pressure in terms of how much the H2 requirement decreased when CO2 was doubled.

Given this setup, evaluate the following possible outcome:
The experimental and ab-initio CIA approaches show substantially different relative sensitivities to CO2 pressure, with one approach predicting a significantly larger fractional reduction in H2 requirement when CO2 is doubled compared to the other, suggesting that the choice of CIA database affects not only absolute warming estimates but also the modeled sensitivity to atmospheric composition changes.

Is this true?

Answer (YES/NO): NO